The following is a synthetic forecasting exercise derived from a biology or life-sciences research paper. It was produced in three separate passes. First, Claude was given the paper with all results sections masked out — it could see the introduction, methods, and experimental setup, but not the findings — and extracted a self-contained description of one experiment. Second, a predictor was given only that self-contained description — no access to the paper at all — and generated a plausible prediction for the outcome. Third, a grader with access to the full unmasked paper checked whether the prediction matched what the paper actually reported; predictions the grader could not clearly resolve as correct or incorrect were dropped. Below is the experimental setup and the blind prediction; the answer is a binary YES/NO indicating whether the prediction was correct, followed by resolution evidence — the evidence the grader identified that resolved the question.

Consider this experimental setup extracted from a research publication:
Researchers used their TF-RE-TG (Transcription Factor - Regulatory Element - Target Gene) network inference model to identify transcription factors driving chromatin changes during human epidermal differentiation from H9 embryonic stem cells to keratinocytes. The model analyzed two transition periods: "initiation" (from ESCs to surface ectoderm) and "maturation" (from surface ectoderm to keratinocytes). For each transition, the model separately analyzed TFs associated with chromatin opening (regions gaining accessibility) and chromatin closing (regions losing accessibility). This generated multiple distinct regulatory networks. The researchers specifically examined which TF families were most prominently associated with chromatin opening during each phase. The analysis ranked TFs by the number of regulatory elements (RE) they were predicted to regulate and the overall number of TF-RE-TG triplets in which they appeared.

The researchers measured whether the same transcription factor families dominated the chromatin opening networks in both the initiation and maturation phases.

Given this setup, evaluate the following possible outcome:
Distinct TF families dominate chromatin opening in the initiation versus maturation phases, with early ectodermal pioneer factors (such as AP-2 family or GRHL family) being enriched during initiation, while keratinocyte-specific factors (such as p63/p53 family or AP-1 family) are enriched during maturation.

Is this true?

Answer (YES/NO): YES